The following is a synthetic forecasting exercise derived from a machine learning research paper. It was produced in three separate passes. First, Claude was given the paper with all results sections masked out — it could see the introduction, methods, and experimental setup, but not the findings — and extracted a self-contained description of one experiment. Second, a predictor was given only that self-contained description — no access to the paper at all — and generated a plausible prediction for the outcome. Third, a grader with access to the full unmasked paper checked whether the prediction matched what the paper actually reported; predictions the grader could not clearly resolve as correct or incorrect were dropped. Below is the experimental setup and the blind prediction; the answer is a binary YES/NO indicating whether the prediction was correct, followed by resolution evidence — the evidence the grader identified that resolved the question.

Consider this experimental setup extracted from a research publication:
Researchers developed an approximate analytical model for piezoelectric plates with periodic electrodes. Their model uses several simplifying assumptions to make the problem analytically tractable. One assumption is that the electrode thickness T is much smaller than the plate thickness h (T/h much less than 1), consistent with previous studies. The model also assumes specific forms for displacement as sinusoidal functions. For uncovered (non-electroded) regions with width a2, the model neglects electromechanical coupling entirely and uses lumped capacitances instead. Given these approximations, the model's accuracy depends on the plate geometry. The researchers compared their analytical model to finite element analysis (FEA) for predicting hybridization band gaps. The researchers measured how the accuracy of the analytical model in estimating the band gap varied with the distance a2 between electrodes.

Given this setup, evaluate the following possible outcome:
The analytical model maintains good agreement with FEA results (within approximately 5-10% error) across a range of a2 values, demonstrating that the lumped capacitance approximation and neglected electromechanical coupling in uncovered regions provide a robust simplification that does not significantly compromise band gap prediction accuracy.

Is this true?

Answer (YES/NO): NO